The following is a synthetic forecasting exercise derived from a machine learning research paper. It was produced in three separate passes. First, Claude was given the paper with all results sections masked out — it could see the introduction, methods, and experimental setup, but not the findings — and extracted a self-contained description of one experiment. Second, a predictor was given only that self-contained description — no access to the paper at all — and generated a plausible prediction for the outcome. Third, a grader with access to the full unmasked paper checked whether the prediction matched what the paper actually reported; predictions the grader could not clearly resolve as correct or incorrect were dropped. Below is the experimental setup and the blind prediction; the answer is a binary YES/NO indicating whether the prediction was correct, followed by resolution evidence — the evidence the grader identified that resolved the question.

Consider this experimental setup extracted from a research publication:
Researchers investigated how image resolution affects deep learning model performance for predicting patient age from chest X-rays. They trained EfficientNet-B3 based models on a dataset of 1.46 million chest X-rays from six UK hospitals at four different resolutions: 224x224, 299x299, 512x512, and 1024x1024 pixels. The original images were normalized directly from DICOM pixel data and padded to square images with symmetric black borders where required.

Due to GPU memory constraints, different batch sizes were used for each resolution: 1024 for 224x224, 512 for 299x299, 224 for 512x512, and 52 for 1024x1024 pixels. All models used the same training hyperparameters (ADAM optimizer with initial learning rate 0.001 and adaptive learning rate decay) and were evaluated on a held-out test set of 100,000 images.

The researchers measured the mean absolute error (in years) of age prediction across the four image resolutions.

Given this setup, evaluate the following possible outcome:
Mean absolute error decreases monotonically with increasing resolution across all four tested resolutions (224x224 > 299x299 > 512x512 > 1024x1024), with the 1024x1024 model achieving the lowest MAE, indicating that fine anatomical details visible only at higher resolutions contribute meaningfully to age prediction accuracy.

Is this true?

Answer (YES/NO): NO